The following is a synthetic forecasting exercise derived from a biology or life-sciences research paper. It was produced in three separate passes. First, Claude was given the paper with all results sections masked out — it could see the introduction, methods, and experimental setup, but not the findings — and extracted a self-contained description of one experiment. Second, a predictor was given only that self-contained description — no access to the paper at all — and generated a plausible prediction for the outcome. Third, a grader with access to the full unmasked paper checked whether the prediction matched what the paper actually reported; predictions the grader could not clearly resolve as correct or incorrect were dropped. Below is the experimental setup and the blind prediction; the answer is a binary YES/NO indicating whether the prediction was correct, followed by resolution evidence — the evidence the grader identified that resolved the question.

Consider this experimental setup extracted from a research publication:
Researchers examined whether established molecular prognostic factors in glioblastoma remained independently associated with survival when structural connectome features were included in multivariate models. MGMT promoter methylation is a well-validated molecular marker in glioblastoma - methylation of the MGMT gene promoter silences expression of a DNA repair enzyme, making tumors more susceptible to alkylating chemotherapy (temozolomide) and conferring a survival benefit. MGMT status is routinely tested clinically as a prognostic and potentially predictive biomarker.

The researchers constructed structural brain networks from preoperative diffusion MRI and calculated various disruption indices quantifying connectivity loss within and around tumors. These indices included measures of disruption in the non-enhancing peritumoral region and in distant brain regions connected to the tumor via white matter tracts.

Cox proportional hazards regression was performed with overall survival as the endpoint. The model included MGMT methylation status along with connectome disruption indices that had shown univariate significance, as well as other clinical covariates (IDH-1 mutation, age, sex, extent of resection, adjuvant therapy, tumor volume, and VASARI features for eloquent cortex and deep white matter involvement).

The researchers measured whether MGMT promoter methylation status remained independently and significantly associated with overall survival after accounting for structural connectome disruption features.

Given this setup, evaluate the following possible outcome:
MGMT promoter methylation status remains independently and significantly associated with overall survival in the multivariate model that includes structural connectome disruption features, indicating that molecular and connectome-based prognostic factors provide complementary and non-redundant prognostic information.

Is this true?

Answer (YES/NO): NO